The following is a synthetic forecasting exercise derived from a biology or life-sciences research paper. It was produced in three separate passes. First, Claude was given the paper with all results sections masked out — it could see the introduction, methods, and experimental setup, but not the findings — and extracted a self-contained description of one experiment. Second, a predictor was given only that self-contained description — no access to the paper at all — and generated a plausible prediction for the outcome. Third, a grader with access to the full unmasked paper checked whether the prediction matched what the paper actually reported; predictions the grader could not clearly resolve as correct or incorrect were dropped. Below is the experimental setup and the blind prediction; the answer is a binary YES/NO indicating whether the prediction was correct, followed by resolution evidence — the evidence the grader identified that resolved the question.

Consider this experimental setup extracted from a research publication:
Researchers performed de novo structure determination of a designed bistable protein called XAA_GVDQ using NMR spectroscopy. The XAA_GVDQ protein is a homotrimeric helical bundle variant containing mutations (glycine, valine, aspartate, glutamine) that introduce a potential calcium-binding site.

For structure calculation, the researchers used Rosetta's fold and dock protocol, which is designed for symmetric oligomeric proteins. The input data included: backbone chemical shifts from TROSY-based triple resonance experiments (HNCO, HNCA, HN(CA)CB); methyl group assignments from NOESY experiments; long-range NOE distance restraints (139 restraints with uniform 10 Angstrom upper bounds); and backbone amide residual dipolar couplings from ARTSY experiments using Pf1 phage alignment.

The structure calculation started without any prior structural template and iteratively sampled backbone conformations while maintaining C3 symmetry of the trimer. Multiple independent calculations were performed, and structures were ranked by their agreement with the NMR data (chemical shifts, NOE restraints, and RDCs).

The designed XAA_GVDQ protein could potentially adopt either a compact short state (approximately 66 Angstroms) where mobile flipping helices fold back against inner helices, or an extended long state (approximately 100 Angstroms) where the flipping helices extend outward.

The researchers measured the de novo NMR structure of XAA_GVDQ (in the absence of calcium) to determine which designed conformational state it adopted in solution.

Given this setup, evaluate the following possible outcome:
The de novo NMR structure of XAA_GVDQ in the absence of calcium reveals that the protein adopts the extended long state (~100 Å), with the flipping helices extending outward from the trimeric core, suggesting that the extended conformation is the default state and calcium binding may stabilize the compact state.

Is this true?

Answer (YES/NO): NO